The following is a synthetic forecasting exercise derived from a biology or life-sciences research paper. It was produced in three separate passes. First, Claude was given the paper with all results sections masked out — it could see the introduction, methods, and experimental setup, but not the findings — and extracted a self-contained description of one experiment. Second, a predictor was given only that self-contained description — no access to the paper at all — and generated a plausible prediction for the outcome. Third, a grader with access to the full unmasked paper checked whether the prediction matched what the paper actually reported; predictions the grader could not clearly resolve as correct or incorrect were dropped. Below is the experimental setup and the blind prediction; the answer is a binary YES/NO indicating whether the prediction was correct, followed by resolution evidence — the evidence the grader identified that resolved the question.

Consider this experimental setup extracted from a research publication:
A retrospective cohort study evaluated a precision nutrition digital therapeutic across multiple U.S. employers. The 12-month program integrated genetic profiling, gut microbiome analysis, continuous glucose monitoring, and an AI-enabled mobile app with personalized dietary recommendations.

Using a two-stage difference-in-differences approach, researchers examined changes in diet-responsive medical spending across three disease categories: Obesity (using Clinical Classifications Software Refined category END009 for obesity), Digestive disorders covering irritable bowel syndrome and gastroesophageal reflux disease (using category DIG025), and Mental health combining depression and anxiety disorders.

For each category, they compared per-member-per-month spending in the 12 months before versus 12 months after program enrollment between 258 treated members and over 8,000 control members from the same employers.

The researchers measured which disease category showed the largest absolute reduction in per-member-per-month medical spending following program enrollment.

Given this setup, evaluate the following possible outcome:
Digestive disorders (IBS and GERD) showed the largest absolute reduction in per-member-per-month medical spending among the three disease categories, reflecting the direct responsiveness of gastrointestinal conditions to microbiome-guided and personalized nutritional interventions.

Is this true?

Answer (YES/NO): YES